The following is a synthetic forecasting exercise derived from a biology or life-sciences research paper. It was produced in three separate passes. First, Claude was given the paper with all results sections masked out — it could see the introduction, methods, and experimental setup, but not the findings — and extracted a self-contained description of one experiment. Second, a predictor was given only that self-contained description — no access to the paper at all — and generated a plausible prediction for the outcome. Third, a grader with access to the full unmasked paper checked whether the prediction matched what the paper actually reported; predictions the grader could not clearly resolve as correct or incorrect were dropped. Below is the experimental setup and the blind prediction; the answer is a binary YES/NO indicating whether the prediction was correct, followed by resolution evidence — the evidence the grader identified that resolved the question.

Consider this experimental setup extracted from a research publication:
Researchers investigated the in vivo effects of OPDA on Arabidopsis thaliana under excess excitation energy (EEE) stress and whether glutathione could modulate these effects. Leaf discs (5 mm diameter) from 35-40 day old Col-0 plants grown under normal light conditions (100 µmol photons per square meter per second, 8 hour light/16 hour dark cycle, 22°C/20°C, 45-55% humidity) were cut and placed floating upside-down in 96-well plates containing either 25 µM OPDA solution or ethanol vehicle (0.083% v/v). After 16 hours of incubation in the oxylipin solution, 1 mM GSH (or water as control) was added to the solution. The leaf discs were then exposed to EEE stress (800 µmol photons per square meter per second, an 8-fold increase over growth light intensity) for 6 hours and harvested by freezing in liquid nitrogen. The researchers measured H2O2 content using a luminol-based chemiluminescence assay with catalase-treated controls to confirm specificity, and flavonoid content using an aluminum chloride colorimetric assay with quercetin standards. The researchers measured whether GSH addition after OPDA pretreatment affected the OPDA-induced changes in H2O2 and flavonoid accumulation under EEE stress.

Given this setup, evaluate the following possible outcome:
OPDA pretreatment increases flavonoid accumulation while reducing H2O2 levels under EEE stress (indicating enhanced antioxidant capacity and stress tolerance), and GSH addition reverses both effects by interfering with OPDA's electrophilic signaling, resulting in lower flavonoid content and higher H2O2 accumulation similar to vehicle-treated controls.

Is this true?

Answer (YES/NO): NO